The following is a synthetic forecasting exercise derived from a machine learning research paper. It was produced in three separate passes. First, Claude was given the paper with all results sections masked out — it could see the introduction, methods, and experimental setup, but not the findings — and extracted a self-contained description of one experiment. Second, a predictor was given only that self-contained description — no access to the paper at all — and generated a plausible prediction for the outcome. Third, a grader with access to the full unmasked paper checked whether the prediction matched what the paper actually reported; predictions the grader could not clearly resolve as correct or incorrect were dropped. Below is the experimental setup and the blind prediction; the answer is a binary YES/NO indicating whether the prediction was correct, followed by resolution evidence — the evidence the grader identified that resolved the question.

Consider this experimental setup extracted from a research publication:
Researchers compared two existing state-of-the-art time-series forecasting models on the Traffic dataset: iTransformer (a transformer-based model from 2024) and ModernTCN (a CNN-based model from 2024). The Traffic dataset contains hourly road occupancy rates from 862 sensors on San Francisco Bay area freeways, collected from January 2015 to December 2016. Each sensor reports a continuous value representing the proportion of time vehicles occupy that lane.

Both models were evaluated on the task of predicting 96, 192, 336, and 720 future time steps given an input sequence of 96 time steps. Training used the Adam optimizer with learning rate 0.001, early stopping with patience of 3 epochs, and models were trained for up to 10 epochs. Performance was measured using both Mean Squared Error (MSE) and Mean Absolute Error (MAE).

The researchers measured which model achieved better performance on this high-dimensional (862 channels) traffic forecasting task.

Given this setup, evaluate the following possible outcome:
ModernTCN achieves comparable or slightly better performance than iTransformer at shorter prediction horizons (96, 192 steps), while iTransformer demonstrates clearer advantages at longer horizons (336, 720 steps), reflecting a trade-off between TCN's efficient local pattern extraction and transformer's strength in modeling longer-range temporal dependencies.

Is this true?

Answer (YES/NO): NO